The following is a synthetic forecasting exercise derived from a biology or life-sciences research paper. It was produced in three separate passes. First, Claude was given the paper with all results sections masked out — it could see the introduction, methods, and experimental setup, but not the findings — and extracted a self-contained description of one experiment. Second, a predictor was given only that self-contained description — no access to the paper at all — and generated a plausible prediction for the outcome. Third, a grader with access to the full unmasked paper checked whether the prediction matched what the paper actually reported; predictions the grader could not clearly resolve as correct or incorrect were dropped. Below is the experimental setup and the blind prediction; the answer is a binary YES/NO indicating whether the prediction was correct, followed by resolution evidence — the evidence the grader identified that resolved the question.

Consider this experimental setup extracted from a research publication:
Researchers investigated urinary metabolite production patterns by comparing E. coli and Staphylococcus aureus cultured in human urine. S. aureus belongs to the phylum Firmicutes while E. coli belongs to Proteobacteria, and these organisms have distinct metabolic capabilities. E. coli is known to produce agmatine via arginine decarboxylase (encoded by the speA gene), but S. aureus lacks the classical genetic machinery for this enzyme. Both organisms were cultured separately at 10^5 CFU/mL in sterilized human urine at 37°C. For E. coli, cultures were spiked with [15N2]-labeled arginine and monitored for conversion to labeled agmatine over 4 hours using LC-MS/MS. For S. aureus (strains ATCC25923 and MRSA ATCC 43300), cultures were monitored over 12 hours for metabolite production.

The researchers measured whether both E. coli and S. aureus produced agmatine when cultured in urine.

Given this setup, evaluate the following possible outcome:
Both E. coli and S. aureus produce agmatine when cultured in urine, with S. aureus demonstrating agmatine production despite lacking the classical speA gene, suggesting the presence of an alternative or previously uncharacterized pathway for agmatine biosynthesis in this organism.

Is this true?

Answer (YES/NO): NO